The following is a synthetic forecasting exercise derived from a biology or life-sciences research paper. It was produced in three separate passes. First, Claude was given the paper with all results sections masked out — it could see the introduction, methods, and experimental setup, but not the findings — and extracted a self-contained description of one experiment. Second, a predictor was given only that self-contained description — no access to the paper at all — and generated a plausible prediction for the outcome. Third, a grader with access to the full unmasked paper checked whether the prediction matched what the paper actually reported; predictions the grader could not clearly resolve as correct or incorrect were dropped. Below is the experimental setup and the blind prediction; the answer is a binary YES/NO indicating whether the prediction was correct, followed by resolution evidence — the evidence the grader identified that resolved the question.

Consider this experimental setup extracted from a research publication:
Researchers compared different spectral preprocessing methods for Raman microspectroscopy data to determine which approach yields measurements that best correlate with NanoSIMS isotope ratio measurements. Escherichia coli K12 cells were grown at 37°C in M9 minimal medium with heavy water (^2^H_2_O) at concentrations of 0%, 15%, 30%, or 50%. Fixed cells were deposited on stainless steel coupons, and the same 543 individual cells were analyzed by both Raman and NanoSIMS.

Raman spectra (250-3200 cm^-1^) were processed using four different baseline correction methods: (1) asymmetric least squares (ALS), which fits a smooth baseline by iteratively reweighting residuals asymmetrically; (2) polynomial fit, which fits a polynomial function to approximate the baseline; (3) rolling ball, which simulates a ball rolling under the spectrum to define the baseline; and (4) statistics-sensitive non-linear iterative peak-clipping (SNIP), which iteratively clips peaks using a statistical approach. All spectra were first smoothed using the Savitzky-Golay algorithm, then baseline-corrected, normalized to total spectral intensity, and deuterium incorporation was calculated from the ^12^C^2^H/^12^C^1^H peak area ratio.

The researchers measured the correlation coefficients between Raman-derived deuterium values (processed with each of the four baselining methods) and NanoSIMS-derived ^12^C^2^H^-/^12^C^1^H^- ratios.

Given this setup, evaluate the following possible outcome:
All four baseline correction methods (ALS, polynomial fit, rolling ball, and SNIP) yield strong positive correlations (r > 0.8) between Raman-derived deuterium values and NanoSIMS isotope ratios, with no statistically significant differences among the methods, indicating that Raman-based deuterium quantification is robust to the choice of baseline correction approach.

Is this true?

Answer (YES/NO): NO